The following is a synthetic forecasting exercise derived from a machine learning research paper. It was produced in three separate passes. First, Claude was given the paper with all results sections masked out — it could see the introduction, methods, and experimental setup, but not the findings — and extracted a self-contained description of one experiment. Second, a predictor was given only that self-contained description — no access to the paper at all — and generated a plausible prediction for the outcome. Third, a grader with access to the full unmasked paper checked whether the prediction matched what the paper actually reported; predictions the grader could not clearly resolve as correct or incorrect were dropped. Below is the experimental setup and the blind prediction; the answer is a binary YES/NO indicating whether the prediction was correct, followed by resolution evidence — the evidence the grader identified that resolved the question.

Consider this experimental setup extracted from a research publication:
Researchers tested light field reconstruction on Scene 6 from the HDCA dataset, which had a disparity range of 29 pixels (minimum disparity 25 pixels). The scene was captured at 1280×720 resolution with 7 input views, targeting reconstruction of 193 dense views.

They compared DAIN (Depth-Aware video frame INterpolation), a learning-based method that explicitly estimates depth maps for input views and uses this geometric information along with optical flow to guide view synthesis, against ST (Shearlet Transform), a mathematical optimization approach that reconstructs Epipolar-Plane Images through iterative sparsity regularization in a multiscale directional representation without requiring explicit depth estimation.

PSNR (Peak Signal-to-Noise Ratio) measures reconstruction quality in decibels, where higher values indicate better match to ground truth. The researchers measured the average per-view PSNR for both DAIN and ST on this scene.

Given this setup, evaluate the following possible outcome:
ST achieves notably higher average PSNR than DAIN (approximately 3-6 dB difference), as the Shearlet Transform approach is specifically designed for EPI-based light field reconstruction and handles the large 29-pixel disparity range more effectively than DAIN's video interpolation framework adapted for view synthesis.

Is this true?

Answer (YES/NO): NO